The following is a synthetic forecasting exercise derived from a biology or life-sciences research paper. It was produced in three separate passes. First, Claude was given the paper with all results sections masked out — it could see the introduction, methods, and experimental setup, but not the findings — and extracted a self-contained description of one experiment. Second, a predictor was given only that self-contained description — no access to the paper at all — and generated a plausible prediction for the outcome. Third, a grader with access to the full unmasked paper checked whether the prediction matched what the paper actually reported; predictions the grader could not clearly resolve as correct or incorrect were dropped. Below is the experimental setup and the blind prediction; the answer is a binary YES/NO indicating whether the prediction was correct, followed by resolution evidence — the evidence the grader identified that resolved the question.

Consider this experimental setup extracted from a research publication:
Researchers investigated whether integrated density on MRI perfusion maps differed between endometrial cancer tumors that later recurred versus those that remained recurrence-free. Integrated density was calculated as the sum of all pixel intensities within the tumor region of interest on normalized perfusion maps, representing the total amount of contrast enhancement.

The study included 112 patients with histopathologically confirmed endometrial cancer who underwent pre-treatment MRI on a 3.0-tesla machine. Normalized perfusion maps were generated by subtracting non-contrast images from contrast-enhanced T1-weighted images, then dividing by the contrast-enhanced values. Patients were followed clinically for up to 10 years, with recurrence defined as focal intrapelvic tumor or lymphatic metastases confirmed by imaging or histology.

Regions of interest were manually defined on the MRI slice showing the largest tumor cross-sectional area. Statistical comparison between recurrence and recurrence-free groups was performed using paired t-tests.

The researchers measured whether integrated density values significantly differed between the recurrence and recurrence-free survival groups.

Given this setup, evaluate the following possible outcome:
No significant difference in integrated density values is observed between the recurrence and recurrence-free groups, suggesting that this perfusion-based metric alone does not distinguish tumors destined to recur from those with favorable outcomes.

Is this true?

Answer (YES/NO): NO